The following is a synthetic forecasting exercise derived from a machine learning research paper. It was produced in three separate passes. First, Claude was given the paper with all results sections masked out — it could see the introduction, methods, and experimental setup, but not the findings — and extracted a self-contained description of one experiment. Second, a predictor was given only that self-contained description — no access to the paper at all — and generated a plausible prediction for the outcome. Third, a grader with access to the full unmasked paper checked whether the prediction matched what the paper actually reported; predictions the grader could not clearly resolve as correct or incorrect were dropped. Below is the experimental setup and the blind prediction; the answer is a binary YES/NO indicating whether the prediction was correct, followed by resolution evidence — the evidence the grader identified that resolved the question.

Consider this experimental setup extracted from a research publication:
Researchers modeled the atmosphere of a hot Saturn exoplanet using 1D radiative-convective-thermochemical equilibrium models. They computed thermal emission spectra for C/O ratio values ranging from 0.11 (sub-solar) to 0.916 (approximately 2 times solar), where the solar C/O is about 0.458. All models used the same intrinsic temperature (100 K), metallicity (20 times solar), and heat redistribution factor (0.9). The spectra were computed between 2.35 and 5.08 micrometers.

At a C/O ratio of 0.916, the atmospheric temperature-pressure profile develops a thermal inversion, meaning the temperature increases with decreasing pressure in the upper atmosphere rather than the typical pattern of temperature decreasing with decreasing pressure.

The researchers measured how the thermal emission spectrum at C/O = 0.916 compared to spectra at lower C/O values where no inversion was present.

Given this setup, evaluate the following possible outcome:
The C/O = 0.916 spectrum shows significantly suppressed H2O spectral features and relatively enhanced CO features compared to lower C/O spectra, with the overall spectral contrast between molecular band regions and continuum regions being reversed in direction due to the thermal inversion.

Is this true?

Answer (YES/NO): NO